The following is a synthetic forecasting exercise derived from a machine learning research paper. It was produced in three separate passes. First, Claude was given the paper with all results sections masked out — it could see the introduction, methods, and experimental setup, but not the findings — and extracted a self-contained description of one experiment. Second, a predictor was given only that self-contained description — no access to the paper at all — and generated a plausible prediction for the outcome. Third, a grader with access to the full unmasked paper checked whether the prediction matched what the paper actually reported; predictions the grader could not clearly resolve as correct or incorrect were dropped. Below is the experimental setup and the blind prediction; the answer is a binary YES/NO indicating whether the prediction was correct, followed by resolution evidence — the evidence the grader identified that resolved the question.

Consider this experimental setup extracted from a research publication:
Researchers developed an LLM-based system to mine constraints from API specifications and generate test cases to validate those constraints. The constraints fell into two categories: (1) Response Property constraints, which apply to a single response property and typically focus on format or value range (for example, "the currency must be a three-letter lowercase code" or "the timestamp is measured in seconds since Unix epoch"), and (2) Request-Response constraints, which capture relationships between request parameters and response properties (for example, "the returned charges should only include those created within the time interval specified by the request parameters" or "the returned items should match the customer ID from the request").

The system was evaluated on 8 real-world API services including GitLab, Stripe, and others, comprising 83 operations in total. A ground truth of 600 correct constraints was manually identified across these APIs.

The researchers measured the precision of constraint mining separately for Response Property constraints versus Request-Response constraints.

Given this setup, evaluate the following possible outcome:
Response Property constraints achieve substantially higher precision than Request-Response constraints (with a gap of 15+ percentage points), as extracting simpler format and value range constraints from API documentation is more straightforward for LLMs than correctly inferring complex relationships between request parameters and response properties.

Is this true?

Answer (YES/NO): NO